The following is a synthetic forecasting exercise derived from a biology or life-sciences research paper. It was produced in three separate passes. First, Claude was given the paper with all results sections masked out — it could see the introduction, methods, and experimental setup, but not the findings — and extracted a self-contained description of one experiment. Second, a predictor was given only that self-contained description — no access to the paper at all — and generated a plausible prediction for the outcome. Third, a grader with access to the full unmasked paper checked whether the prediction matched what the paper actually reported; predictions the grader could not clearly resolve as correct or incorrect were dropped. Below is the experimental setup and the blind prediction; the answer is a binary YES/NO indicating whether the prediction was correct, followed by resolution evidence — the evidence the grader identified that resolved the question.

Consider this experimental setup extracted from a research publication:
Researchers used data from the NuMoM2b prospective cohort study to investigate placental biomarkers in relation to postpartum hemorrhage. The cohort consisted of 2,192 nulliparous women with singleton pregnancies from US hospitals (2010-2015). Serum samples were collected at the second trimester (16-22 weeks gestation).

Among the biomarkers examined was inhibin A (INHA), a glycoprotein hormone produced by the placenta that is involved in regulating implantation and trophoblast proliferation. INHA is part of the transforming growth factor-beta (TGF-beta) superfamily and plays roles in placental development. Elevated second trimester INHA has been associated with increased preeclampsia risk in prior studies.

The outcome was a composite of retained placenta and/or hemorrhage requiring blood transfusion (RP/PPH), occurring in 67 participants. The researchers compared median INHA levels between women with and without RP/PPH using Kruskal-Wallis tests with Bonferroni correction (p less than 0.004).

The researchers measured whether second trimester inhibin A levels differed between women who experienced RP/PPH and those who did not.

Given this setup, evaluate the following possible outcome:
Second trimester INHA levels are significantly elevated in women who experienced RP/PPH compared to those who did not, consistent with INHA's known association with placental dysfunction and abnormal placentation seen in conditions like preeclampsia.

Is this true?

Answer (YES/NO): YES